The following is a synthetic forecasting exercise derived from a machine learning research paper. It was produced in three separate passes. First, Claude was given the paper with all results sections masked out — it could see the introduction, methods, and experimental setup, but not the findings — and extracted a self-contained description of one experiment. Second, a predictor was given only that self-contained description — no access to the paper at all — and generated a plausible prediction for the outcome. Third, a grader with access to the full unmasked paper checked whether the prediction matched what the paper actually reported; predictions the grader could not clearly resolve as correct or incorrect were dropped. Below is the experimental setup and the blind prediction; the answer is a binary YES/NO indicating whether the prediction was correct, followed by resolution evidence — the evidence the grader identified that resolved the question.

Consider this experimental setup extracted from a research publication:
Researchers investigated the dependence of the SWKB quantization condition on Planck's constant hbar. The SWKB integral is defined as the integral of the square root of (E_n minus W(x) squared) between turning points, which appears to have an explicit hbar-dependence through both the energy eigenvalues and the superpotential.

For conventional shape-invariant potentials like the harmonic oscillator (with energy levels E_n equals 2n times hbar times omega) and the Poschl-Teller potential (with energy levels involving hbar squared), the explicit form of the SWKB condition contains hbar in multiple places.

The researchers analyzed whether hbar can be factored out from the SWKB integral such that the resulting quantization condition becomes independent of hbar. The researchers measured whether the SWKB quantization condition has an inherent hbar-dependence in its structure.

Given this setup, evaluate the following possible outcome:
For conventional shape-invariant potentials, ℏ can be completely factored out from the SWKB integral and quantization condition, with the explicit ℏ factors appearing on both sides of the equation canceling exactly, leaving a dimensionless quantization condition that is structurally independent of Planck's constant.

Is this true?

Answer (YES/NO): YES